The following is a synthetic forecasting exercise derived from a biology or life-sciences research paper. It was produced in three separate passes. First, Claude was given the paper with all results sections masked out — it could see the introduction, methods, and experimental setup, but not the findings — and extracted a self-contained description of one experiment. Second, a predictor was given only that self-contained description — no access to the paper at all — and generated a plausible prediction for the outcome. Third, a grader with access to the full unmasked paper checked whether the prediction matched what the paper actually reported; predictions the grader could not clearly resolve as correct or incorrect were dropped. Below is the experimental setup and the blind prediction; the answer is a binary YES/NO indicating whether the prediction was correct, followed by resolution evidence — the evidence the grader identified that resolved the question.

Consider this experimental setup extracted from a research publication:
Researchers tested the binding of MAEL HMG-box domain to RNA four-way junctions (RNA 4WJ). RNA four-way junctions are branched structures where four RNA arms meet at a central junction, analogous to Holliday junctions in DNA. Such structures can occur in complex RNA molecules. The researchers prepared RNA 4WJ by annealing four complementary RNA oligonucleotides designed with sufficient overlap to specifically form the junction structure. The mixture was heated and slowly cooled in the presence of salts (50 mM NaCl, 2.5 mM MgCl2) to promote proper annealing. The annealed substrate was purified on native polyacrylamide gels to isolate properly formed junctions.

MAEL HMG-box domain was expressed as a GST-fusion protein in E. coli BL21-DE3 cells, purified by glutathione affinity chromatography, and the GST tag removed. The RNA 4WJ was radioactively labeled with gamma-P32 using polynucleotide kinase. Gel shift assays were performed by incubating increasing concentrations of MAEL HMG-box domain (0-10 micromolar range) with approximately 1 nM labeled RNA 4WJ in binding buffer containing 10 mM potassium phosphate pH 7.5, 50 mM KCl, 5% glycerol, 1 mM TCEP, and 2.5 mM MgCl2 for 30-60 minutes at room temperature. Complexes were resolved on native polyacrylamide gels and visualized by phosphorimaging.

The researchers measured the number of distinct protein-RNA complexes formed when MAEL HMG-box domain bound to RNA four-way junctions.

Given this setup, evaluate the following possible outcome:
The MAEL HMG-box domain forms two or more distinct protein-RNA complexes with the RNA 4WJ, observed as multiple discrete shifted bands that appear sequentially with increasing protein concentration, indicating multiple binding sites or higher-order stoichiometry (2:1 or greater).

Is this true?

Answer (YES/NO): YES